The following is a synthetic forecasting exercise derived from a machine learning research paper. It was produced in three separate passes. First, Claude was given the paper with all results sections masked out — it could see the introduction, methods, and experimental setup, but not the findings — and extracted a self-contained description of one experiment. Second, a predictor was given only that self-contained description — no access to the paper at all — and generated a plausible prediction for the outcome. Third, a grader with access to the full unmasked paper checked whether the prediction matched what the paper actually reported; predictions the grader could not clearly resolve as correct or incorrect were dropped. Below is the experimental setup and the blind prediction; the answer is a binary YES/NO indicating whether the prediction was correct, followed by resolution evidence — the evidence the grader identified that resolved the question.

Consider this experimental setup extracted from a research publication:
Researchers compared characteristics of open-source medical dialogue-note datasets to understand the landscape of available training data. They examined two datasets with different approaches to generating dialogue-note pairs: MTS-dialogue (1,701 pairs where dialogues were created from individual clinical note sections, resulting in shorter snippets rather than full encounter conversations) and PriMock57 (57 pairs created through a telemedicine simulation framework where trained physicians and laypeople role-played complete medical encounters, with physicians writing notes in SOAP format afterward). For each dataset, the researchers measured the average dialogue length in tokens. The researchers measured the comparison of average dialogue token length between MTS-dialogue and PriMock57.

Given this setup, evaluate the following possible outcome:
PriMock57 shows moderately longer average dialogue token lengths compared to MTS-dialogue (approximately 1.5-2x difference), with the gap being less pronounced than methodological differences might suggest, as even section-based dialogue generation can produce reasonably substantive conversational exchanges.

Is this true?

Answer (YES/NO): NO